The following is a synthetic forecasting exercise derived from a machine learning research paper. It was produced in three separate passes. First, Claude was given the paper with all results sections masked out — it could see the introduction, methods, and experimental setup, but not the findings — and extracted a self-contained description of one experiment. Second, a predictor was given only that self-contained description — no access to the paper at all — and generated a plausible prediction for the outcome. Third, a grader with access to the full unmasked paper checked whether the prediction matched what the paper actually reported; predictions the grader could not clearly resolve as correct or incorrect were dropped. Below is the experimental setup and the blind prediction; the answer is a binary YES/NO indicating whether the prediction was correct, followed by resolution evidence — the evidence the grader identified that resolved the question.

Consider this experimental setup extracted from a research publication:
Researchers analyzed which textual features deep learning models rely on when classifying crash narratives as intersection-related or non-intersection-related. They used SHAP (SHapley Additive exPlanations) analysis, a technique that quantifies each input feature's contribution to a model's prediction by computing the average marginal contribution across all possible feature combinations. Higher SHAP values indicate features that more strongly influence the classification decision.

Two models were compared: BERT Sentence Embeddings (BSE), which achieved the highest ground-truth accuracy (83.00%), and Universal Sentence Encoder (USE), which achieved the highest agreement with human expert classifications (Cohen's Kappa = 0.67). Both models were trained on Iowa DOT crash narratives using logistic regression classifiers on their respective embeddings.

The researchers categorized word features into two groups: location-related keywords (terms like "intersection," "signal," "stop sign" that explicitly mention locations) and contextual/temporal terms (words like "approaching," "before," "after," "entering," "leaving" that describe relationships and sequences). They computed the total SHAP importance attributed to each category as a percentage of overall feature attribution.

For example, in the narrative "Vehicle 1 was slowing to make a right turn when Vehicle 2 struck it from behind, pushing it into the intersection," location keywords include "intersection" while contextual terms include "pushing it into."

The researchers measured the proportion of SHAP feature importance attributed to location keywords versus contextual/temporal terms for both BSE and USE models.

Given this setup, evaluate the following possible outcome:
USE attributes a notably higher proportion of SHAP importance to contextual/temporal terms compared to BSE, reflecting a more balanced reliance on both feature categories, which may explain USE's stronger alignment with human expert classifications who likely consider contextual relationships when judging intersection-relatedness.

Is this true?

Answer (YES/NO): YES